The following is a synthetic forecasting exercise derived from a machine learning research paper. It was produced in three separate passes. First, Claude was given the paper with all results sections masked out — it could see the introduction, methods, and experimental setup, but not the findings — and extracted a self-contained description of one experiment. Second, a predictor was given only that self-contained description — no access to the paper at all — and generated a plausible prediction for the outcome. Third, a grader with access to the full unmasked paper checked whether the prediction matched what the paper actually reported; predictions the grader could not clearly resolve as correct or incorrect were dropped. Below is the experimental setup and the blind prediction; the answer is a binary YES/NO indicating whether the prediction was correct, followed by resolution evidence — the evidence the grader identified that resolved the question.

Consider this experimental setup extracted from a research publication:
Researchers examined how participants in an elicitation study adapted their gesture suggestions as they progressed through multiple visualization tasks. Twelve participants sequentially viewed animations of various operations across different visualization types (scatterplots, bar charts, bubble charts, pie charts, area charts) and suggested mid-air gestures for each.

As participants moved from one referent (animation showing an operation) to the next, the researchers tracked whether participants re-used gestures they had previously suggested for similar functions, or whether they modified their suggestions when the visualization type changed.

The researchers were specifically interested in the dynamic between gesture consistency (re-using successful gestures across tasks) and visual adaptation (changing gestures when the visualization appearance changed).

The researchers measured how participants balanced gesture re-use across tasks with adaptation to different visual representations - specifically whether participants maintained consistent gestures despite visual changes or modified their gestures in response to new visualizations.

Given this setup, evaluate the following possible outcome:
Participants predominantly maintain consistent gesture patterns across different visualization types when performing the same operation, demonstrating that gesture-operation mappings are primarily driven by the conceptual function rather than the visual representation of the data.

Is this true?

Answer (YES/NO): NO